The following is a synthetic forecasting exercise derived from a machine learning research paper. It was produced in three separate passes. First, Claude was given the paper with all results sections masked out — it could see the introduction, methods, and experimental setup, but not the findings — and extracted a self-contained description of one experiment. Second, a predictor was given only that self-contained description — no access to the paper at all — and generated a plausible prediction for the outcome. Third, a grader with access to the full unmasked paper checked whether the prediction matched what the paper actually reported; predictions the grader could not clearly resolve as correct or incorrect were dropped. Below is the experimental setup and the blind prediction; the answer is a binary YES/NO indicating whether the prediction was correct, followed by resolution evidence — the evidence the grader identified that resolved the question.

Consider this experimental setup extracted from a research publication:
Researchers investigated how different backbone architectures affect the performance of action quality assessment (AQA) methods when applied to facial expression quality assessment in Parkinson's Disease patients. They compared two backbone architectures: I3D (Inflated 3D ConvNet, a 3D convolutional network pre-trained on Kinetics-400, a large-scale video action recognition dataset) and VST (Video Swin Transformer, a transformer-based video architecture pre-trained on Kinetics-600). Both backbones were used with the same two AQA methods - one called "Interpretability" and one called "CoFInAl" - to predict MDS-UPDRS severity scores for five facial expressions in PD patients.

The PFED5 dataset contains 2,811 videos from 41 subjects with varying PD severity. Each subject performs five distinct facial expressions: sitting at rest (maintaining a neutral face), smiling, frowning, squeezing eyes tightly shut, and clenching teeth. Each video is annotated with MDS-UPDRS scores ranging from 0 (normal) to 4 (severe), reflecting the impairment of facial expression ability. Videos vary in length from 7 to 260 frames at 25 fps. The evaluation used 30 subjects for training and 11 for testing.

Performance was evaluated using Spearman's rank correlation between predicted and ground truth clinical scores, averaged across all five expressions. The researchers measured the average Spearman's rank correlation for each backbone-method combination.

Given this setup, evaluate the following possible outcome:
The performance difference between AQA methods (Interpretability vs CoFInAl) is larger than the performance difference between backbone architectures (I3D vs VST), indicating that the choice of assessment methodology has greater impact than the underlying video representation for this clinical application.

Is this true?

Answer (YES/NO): NO